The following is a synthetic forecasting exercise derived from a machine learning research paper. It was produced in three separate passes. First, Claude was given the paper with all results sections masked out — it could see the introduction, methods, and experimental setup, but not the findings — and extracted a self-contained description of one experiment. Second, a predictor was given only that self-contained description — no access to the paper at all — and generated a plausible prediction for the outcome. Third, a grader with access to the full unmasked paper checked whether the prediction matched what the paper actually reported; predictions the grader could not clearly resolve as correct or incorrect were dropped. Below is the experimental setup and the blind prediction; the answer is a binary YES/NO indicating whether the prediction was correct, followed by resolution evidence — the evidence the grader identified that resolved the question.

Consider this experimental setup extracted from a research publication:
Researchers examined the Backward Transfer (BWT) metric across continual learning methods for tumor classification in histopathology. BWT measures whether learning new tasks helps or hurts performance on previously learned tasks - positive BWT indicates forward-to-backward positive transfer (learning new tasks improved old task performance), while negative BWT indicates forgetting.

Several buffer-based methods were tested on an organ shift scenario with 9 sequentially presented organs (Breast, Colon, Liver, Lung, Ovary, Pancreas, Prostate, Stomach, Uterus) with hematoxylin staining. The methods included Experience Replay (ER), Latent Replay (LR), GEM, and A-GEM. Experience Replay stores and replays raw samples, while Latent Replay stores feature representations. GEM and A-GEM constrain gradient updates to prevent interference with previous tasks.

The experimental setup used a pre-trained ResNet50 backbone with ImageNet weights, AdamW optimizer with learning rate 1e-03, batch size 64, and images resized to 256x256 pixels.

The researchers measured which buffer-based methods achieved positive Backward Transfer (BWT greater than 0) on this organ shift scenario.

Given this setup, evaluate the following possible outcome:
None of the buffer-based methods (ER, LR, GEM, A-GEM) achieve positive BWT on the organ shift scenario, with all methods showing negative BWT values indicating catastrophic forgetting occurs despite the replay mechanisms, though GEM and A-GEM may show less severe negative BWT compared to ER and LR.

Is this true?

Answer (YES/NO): NO